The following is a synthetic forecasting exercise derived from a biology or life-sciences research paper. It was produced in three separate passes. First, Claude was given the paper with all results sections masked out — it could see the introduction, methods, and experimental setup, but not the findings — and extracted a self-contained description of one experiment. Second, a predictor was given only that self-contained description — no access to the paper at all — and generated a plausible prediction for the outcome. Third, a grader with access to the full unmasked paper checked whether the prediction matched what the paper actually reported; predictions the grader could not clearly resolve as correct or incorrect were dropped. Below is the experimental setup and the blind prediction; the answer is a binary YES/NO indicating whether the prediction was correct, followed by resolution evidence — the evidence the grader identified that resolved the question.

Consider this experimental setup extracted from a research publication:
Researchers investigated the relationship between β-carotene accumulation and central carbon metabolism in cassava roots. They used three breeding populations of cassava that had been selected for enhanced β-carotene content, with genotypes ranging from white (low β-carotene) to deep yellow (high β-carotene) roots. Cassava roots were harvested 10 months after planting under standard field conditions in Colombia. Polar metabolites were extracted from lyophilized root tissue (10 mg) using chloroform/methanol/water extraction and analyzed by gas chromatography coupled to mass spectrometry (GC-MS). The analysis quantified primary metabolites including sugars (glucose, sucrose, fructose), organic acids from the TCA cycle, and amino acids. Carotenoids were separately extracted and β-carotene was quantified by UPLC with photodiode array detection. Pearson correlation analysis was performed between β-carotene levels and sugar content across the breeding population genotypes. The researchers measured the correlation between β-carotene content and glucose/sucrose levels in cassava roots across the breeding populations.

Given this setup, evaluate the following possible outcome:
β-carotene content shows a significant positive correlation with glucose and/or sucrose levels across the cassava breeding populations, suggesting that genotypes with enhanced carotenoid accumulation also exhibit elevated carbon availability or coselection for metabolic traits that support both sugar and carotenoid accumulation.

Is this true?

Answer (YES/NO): NO